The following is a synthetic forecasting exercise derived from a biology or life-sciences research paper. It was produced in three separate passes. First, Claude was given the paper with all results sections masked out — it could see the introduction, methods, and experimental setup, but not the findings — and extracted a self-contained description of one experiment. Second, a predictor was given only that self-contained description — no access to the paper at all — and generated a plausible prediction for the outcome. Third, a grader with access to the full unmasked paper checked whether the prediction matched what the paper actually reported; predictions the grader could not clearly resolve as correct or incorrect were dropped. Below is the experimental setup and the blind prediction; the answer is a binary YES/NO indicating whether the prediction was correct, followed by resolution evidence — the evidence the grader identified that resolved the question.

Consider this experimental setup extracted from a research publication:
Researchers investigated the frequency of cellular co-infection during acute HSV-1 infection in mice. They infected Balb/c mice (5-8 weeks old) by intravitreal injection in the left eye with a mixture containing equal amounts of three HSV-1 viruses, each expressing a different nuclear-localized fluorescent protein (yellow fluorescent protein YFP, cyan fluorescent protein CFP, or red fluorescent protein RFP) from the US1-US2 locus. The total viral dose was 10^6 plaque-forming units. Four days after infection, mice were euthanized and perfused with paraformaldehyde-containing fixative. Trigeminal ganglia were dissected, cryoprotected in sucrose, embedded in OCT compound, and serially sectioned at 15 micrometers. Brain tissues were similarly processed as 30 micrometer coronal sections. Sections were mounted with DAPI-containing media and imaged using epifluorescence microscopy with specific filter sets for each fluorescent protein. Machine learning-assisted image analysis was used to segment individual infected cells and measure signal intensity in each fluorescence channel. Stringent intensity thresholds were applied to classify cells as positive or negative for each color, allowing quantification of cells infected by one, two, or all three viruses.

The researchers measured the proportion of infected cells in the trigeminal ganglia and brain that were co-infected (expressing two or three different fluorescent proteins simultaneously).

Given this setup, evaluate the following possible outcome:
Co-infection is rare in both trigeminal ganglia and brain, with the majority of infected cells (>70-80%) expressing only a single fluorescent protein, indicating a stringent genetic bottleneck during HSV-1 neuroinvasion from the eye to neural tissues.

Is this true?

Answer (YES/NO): NO